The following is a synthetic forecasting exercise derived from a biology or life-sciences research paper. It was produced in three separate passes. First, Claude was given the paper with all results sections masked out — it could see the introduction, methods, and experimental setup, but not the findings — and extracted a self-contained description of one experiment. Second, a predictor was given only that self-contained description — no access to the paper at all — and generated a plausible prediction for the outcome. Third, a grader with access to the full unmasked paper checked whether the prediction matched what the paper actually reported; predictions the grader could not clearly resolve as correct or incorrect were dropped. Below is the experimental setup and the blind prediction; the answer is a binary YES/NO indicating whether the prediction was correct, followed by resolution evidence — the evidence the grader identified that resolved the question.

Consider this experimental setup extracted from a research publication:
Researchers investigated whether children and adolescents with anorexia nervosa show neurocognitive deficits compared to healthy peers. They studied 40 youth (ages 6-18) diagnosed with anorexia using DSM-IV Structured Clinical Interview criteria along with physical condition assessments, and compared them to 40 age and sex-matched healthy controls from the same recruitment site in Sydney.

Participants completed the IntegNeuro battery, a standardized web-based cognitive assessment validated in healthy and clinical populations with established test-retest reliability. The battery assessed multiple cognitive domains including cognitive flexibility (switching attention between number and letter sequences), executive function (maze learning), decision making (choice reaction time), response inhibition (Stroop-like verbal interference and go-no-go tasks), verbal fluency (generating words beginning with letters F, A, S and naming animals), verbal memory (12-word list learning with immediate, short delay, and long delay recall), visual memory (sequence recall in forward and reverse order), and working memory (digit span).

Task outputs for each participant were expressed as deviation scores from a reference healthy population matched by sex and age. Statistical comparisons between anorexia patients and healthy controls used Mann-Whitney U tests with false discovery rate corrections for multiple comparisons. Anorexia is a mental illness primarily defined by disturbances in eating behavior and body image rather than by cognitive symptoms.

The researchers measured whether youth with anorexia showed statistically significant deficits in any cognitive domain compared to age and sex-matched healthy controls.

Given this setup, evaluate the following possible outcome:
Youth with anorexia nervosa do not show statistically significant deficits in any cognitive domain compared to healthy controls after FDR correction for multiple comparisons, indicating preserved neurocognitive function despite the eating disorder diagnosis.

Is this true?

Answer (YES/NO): NO